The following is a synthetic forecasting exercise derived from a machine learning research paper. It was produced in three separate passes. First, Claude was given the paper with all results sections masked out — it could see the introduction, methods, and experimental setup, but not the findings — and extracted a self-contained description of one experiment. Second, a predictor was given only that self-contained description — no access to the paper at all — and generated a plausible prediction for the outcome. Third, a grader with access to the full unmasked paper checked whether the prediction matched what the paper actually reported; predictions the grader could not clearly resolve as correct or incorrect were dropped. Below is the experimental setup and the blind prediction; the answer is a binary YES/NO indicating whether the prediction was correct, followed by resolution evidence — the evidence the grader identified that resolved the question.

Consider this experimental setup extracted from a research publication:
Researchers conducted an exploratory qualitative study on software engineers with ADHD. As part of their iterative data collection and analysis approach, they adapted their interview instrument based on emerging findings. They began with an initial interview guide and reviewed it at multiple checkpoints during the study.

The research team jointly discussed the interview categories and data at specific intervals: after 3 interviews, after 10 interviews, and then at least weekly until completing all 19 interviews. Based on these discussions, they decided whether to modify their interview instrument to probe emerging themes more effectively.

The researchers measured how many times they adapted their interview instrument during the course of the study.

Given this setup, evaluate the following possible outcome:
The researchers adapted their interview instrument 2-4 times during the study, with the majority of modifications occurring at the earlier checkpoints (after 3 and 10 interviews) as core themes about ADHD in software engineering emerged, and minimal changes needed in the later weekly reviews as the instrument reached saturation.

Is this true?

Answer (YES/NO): YES